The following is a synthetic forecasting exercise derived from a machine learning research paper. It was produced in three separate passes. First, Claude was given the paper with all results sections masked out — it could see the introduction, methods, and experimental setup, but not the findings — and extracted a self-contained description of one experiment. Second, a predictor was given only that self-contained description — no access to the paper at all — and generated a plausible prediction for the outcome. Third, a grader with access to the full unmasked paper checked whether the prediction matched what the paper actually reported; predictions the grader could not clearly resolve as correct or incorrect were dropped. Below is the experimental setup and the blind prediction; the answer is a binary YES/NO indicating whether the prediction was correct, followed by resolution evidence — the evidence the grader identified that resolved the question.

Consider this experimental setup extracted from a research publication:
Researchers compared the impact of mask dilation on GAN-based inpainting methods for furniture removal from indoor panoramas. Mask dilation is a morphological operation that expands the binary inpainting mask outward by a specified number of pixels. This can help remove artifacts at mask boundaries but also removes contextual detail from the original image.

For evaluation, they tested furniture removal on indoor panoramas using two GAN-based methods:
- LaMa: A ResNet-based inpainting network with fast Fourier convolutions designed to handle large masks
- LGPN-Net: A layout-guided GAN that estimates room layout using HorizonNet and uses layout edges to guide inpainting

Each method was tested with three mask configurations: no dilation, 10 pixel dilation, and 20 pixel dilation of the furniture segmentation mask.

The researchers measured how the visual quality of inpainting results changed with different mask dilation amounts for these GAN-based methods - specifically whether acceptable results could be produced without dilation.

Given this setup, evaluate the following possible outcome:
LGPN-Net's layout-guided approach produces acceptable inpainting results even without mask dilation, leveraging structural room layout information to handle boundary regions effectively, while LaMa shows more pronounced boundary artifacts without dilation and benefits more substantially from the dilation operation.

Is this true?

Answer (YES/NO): NO